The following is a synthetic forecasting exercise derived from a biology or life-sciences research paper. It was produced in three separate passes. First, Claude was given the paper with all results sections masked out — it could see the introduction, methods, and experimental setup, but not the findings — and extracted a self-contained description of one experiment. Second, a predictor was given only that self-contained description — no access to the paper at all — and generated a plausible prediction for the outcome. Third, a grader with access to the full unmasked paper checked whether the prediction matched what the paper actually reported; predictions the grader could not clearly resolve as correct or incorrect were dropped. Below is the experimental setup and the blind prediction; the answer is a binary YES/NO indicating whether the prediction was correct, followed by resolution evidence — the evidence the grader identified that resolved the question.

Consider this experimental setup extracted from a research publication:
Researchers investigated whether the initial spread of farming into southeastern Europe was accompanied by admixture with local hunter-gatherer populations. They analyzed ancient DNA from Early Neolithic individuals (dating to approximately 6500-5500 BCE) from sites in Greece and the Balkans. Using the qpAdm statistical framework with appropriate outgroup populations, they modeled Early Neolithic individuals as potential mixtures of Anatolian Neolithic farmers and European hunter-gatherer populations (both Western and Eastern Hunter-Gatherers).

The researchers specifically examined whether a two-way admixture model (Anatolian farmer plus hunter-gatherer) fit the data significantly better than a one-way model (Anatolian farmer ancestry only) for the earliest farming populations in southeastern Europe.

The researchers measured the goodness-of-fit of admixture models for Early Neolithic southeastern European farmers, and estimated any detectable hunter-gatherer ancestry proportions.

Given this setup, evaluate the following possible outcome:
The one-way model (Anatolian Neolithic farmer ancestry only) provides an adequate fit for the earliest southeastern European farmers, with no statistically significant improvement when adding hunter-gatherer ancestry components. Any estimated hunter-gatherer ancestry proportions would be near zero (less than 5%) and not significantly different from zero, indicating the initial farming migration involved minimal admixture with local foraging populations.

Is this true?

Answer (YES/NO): YES